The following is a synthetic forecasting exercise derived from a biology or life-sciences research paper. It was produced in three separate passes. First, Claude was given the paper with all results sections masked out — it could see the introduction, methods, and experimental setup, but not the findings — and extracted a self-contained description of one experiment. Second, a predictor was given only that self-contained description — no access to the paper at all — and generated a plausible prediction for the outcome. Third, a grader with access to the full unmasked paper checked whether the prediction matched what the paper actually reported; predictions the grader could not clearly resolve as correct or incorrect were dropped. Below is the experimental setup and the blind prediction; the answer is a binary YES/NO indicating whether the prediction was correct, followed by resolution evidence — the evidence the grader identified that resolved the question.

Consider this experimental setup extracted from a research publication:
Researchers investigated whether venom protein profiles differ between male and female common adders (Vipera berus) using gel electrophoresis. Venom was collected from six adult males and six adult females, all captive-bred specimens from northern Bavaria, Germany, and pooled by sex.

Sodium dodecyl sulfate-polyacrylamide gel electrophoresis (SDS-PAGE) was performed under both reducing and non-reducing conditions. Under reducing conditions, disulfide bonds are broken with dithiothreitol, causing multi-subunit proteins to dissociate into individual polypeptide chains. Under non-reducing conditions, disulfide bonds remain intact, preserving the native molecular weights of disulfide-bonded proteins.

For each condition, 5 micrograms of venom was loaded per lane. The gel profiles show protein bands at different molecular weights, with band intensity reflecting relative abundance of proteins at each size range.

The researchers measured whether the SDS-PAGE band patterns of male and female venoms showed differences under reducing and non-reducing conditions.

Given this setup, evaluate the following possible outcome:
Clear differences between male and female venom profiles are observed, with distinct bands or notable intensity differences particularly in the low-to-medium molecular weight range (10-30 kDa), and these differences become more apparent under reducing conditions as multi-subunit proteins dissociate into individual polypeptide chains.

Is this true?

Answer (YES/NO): NO